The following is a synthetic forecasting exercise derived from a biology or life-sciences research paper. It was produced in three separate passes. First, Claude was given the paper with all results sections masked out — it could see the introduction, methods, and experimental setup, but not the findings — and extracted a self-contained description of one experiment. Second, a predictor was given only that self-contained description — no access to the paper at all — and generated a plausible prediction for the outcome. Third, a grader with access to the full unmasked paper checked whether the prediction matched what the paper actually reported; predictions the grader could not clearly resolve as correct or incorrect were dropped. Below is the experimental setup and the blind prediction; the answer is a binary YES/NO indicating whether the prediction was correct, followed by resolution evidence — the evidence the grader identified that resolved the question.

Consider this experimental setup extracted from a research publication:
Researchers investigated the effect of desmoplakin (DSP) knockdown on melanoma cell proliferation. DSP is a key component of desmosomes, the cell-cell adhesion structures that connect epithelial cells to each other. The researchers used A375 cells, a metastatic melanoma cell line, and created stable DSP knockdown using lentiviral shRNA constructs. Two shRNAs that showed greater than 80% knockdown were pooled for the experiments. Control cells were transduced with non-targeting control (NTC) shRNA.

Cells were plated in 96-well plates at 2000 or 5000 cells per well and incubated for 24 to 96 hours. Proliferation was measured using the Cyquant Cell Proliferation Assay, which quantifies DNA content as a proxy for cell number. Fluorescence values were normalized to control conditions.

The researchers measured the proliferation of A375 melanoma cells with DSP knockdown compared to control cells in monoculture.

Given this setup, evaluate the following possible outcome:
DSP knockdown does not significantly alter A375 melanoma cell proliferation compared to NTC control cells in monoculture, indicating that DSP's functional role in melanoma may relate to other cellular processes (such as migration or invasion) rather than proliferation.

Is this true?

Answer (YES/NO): YES